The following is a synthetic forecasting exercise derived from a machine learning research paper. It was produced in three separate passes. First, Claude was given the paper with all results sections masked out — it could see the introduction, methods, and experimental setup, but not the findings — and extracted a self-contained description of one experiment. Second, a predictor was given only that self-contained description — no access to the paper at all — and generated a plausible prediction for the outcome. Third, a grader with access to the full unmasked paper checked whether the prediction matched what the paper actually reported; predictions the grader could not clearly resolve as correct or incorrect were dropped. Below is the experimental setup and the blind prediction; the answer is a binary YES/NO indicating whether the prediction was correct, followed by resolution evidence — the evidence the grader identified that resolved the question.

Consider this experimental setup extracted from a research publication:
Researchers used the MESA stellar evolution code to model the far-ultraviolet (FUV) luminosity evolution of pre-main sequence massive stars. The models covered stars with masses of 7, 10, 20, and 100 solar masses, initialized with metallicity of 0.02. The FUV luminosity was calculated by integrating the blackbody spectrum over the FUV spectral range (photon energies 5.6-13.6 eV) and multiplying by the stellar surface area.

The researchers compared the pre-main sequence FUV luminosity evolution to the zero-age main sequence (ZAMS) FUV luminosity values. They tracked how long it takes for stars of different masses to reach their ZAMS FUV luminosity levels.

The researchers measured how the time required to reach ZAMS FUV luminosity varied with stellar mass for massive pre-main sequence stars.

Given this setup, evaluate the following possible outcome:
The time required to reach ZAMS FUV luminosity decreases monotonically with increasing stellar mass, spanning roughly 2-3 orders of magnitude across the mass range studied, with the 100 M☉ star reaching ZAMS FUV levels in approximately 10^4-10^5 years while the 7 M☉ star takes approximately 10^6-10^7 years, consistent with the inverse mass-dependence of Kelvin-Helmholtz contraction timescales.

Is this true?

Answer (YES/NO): NO